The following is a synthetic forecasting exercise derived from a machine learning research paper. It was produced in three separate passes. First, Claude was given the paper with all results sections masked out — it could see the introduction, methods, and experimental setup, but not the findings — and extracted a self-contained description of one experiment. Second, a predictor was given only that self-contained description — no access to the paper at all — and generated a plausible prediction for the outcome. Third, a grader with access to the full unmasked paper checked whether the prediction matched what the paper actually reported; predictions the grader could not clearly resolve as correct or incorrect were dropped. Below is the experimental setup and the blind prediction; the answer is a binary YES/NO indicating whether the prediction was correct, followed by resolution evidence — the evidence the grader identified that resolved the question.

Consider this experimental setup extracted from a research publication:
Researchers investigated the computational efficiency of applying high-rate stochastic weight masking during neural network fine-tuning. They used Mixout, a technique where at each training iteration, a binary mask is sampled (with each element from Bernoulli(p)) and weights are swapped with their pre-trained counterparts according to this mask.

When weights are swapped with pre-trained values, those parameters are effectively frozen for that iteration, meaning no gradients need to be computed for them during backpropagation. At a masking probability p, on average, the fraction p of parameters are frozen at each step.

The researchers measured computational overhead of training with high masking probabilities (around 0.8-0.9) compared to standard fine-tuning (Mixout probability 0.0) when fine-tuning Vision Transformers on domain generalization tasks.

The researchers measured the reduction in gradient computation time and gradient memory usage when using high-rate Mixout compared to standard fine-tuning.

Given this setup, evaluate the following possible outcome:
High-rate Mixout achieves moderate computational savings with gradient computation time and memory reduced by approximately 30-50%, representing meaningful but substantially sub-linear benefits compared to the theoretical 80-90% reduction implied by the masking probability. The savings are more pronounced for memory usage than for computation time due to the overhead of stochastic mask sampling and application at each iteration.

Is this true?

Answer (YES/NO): NO